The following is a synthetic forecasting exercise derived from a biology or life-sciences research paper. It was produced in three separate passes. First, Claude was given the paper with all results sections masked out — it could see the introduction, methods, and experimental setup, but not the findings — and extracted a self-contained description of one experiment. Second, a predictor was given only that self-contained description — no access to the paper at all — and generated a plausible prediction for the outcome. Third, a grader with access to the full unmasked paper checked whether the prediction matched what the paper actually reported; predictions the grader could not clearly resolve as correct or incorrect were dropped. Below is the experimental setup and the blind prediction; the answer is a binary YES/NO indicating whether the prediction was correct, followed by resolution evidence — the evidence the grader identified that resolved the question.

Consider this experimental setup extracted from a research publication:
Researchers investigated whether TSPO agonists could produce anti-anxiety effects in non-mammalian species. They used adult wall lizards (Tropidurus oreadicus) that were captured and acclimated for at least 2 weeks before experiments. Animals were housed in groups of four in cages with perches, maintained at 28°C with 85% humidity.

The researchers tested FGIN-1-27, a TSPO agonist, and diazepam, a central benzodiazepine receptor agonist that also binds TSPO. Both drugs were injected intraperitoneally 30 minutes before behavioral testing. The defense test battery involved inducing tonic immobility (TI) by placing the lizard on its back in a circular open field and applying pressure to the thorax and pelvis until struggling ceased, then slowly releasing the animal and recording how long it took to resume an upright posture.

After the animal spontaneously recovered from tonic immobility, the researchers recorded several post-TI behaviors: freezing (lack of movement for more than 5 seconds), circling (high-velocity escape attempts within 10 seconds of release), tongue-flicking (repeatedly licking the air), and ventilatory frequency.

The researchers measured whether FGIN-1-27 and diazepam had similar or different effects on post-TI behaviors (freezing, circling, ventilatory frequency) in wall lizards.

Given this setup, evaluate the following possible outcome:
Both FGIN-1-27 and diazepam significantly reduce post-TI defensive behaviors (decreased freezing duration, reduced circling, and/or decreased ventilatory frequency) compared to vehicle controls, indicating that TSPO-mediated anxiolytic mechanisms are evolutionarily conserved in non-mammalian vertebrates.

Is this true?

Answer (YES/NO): NO